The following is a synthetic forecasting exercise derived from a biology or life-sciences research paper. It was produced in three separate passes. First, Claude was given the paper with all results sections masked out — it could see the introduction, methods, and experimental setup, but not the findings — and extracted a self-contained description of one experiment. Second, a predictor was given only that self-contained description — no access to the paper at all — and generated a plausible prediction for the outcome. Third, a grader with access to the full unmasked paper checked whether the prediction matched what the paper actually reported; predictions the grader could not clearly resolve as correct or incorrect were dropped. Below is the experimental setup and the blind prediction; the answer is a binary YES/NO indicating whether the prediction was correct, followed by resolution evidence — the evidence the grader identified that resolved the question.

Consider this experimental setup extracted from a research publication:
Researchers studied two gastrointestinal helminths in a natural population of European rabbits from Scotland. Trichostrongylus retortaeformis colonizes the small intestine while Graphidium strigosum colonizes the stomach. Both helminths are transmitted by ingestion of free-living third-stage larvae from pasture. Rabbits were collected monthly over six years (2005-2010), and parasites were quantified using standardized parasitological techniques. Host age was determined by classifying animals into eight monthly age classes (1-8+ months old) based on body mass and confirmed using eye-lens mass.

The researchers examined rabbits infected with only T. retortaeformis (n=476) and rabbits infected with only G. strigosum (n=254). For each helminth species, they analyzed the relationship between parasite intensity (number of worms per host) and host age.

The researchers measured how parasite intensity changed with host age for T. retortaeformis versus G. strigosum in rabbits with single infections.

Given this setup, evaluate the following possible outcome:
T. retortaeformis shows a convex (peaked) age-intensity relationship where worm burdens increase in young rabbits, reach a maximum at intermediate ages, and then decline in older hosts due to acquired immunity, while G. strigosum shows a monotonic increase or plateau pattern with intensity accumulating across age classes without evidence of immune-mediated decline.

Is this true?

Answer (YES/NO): YES